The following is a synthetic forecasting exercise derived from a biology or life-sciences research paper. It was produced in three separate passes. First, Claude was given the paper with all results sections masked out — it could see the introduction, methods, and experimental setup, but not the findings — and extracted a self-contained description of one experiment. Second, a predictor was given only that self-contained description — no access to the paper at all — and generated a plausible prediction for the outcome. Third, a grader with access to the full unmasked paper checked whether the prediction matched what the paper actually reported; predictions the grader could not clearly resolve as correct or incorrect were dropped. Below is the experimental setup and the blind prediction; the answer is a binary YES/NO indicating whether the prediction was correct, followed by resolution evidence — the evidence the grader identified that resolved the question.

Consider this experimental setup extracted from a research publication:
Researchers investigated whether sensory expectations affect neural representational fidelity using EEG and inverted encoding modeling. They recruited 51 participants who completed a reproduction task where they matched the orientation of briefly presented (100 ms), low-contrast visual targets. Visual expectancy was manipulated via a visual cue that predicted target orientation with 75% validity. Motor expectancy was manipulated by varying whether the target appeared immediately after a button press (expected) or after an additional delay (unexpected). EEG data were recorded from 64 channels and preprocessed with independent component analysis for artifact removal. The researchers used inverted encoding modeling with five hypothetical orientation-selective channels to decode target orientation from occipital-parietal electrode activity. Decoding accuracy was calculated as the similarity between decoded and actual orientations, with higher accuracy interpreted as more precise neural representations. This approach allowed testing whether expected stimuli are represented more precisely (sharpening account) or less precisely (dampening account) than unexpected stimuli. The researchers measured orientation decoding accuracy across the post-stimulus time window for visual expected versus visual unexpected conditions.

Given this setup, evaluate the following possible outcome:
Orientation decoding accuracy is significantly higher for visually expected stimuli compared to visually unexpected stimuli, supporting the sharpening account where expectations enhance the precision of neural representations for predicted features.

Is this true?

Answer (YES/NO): NO